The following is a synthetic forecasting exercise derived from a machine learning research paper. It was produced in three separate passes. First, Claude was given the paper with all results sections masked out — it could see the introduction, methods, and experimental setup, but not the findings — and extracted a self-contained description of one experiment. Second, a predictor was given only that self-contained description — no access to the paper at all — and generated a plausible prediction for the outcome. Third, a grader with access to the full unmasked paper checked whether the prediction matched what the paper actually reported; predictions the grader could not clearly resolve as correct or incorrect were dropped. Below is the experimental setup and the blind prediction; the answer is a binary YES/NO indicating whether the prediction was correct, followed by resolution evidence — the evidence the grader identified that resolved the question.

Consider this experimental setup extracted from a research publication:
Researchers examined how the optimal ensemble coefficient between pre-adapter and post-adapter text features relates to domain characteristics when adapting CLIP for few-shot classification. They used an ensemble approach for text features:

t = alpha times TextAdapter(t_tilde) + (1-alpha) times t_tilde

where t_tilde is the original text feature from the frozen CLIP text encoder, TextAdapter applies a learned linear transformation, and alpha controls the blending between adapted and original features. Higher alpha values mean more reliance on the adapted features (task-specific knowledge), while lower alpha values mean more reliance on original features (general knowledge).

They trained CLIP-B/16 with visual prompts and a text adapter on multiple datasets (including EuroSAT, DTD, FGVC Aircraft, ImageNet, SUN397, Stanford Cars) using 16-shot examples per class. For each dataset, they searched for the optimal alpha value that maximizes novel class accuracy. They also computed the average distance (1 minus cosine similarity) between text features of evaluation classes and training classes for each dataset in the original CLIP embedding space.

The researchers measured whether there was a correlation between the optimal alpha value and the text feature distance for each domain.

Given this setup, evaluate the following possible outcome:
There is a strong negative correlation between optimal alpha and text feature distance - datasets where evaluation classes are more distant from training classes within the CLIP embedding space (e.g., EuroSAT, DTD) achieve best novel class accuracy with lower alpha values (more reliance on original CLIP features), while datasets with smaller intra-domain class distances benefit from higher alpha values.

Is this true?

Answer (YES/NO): NO